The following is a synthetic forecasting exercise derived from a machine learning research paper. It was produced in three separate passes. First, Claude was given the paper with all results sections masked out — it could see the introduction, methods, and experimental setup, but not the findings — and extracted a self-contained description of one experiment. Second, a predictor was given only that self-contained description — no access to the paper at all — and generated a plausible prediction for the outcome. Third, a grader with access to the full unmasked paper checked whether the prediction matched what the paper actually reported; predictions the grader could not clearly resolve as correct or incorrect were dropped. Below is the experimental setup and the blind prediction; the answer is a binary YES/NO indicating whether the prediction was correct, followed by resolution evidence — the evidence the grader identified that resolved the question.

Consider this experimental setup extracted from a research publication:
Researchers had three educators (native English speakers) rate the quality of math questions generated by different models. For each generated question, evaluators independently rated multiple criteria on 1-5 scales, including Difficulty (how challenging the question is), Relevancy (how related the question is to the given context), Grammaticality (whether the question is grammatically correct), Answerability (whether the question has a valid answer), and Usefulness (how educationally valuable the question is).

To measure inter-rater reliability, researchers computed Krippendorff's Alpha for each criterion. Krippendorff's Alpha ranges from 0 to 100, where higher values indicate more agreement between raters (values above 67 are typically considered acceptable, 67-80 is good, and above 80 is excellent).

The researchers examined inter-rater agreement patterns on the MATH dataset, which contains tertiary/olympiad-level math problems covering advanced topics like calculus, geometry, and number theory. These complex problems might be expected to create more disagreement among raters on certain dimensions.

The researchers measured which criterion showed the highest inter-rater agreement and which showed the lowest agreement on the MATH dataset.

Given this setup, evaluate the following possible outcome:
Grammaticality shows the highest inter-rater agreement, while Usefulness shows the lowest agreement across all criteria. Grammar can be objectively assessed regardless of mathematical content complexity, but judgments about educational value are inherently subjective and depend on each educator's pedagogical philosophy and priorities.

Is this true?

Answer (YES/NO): NO